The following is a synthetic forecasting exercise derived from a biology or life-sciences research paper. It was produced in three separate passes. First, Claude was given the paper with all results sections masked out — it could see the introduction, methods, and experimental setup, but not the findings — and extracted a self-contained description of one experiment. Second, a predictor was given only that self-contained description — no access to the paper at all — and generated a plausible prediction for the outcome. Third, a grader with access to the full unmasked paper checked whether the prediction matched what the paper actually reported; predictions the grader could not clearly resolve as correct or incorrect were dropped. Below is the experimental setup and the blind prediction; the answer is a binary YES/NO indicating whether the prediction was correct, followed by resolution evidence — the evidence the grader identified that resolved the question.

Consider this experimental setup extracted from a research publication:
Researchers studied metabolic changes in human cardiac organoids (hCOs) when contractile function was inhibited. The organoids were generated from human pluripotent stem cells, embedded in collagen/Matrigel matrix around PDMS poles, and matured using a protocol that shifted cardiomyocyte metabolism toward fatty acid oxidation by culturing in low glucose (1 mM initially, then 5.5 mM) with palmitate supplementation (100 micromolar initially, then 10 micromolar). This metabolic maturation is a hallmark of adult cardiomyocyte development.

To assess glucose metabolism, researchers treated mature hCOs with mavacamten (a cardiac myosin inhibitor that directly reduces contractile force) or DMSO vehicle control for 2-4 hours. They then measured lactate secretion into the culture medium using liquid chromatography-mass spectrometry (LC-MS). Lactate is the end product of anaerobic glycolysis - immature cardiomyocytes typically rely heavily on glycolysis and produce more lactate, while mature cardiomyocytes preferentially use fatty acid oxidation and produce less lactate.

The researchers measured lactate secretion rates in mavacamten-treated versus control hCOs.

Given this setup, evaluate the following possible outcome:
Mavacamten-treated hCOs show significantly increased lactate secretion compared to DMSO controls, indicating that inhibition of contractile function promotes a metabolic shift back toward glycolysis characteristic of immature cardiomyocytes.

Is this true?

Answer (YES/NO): NO